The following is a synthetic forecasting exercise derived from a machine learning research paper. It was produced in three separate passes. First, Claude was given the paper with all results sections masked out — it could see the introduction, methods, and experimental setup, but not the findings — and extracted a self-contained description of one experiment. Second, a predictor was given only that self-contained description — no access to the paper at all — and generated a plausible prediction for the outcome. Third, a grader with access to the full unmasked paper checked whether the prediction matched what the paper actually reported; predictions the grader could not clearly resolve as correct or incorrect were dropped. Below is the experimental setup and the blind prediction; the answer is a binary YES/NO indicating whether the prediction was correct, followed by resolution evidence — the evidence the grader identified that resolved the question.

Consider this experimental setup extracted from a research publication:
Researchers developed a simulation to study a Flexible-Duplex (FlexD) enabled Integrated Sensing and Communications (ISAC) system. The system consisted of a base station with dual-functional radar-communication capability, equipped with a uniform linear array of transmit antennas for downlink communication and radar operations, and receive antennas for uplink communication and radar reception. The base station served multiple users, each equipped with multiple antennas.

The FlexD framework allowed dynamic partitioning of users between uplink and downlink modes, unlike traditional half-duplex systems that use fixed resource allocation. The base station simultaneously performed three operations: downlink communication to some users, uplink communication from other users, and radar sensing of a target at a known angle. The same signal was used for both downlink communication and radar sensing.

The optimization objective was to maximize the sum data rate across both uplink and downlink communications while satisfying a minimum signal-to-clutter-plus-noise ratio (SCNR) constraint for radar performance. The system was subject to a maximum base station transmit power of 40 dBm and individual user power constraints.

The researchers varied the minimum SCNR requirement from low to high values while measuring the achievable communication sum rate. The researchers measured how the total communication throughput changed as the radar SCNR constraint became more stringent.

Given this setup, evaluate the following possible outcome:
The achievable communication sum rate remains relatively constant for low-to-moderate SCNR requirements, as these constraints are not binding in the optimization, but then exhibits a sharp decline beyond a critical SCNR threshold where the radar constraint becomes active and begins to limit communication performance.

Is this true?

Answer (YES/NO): NO